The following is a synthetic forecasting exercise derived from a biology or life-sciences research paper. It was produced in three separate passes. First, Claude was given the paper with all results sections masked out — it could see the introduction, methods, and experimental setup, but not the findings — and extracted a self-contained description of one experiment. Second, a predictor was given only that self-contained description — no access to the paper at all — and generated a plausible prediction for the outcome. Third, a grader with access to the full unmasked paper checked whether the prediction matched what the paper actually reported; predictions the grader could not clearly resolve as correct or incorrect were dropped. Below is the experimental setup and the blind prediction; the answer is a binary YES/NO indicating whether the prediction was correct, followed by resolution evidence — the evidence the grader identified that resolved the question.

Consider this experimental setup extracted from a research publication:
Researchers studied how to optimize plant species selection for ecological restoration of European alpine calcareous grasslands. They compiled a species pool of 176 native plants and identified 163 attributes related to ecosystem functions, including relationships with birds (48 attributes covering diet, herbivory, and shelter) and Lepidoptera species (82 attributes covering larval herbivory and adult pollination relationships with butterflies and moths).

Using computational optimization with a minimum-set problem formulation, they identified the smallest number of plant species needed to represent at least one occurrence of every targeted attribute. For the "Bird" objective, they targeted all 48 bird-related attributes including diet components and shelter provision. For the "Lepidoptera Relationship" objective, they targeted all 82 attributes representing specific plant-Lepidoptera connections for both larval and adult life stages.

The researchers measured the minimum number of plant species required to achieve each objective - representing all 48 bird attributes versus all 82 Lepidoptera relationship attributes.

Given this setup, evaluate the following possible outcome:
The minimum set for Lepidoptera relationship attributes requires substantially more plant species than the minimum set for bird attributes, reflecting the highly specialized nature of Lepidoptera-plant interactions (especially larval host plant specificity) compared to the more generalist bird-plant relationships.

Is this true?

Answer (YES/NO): YES